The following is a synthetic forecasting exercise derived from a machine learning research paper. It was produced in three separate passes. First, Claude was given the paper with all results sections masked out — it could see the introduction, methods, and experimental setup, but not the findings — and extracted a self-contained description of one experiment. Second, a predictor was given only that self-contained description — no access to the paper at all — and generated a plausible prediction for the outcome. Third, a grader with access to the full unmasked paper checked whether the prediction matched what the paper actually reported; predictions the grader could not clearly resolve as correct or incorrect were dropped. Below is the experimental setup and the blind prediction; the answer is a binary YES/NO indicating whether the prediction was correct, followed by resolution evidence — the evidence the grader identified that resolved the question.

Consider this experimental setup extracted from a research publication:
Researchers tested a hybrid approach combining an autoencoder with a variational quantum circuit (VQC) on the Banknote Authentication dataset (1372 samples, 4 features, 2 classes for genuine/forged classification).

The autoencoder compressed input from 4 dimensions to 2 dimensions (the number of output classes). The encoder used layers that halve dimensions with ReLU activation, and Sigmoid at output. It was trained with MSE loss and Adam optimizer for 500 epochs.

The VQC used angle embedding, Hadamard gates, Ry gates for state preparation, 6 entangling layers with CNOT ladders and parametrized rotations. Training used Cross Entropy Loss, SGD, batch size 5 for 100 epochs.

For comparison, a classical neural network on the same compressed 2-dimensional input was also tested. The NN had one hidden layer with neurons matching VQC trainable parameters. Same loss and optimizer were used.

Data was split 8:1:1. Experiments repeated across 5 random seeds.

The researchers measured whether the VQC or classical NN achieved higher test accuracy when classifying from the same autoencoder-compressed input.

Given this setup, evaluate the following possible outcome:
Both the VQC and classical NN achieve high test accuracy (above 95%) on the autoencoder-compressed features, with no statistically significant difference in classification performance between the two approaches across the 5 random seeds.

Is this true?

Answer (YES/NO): NO